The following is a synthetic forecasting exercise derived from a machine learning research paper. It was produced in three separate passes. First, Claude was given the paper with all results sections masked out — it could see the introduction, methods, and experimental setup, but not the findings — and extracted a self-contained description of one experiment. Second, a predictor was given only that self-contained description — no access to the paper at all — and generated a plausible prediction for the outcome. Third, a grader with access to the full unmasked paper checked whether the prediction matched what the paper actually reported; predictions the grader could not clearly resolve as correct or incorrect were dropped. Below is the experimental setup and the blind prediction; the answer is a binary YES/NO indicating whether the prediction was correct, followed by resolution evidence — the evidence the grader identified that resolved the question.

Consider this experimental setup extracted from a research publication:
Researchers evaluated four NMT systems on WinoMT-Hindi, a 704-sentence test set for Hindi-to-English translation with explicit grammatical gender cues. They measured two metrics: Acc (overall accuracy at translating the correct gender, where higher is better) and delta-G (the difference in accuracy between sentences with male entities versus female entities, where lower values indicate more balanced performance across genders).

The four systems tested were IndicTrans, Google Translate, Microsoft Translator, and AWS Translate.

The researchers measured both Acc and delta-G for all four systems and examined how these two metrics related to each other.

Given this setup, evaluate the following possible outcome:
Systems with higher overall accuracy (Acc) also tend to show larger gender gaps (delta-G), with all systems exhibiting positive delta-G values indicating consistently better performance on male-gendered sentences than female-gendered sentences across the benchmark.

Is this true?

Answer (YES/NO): NO